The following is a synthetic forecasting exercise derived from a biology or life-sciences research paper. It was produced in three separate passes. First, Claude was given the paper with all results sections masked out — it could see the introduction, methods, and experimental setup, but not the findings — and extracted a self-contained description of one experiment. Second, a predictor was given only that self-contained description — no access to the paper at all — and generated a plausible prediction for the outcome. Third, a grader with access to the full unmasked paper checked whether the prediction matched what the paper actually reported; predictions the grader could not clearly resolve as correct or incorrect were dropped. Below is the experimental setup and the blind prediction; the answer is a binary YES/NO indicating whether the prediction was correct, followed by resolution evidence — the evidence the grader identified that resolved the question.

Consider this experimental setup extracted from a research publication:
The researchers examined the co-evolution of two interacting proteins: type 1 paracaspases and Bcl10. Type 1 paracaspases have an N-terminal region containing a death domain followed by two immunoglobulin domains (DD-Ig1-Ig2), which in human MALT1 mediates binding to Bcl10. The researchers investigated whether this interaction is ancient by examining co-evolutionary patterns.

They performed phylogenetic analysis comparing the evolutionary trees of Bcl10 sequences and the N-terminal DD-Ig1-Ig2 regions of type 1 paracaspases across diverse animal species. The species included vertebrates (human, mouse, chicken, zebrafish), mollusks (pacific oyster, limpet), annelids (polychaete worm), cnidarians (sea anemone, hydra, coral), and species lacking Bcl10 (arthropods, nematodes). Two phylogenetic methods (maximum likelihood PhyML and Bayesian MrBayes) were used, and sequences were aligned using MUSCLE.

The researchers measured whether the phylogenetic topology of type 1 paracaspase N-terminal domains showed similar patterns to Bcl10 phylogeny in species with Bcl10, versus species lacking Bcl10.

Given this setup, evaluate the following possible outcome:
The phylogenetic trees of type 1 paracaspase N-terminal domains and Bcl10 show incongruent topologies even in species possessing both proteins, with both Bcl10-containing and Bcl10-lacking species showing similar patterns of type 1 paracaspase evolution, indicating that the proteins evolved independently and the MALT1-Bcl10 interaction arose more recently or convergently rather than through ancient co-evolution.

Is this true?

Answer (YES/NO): NO